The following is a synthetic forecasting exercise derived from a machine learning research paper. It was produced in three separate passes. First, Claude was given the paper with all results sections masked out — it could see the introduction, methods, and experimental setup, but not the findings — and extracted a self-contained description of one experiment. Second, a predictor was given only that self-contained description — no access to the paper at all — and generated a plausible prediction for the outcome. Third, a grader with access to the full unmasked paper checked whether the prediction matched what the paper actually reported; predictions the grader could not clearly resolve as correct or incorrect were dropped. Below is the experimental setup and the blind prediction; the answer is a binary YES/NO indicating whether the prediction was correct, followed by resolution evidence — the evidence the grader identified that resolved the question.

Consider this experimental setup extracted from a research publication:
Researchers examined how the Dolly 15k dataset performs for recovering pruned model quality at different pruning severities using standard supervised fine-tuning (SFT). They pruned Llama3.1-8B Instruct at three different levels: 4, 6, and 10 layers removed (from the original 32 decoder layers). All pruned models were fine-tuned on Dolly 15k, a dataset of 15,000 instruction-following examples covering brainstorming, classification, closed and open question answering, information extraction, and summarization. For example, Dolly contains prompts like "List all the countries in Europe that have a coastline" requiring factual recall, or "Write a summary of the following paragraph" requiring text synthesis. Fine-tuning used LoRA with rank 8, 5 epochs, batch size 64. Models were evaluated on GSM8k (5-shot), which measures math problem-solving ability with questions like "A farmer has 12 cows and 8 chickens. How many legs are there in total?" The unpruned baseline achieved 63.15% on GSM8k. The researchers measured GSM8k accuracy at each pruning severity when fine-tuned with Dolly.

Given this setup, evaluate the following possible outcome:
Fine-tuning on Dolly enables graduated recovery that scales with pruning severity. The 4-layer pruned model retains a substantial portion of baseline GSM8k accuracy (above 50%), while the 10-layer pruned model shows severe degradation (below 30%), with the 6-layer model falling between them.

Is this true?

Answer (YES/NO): YES